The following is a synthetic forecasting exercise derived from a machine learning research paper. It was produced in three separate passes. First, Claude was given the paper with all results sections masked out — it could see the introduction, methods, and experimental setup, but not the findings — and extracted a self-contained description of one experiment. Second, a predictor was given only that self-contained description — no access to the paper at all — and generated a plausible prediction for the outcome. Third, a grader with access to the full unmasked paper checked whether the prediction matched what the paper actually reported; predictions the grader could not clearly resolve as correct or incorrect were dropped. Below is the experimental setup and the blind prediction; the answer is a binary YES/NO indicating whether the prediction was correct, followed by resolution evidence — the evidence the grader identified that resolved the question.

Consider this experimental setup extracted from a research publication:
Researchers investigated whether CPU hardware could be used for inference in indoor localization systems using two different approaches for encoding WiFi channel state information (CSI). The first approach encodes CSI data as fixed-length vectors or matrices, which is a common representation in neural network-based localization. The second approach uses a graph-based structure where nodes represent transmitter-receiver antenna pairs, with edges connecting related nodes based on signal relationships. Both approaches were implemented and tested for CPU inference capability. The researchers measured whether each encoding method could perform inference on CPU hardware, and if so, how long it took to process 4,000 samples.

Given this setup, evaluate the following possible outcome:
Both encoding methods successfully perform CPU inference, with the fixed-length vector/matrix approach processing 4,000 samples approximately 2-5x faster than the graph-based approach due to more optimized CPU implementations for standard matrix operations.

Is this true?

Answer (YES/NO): NO